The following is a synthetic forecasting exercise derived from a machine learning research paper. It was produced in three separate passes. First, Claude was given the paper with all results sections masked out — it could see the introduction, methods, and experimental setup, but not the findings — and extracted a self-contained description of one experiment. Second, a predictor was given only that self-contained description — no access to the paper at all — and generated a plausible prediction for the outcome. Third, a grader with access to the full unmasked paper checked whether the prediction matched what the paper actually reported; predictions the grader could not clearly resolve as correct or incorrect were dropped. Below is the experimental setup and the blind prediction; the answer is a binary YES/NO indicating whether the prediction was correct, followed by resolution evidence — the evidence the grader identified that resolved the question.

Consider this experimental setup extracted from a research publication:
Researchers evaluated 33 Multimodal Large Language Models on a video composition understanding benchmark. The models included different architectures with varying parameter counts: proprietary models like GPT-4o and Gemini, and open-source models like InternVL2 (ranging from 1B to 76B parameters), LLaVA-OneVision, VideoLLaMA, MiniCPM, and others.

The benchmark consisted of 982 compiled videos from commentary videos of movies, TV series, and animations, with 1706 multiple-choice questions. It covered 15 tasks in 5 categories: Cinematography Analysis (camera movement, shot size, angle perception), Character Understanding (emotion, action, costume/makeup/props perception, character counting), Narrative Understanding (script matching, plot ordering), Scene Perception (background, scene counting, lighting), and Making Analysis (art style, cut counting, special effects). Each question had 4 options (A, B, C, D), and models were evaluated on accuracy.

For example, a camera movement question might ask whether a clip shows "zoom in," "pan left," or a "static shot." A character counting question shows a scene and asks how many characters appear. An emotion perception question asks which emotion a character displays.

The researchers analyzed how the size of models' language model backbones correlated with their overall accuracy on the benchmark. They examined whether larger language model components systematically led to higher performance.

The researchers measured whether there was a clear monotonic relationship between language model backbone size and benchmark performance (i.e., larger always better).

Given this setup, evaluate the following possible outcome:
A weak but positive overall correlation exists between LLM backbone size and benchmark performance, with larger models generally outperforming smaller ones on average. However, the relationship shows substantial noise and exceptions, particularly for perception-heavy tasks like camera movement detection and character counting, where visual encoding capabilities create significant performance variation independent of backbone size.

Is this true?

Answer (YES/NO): NO